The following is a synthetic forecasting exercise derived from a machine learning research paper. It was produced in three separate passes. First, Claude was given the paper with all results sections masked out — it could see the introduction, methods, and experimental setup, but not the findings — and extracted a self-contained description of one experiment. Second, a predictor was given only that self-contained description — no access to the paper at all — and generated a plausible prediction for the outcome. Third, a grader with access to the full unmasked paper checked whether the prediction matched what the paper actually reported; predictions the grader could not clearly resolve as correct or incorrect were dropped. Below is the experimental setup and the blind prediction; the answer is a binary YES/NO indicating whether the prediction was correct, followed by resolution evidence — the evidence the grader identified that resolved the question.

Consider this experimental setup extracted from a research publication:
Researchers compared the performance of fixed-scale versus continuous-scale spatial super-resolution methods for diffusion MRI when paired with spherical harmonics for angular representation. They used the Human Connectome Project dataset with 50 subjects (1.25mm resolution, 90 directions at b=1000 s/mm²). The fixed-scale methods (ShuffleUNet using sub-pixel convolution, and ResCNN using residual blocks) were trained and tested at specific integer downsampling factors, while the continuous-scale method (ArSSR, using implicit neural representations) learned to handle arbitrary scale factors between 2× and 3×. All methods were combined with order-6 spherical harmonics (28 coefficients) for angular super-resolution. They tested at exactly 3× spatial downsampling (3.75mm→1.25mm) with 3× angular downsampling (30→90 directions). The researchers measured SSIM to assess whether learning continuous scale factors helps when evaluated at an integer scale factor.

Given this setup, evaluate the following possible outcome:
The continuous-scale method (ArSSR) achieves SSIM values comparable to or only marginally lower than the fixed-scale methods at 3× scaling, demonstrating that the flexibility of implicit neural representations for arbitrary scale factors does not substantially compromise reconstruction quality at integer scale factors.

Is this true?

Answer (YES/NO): NO